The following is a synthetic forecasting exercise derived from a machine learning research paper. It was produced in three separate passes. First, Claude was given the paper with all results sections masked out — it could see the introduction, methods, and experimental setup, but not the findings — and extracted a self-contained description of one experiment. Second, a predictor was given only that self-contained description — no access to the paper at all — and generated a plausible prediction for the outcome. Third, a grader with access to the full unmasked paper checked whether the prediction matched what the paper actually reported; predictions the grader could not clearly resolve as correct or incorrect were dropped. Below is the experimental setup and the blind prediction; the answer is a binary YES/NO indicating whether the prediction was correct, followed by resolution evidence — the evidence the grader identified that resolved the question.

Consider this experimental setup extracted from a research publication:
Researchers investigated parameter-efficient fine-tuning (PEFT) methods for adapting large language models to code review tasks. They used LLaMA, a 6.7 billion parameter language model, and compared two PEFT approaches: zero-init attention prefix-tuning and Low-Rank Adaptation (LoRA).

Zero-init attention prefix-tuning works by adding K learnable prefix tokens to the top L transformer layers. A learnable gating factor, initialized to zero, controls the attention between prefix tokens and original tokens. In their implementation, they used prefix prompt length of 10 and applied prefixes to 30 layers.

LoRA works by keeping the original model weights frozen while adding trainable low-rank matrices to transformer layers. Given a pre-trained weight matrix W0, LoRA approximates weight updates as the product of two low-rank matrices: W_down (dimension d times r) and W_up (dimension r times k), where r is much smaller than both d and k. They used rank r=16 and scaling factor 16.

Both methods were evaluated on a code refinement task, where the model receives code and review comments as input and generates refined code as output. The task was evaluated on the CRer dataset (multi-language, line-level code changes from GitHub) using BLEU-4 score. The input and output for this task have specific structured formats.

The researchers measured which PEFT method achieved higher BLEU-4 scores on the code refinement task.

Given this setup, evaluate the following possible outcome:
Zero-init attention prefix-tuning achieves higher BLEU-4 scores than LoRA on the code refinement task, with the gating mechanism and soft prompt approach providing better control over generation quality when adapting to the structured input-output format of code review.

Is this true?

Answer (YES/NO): NO